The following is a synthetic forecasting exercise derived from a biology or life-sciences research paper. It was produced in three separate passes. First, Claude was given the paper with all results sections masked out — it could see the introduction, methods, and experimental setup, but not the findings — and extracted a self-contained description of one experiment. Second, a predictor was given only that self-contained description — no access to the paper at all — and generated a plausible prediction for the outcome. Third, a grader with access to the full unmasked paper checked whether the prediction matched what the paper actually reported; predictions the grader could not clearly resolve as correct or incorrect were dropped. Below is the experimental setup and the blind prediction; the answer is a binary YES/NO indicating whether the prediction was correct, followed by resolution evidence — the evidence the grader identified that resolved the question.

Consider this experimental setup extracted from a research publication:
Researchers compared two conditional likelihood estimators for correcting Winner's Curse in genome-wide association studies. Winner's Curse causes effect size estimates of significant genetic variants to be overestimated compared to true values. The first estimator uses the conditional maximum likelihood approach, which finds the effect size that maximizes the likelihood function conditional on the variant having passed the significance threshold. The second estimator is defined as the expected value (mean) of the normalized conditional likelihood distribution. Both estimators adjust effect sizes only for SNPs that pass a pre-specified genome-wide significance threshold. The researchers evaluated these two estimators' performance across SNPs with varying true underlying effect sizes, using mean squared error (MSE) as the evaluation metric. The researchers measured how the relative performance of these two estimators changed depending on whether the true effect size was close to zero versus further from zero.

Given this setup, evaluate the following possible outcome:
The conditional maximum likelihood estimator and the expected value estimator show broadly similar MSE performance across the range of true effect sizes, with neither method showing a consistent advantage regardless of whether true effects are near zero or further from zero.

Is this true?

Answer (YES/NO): NO